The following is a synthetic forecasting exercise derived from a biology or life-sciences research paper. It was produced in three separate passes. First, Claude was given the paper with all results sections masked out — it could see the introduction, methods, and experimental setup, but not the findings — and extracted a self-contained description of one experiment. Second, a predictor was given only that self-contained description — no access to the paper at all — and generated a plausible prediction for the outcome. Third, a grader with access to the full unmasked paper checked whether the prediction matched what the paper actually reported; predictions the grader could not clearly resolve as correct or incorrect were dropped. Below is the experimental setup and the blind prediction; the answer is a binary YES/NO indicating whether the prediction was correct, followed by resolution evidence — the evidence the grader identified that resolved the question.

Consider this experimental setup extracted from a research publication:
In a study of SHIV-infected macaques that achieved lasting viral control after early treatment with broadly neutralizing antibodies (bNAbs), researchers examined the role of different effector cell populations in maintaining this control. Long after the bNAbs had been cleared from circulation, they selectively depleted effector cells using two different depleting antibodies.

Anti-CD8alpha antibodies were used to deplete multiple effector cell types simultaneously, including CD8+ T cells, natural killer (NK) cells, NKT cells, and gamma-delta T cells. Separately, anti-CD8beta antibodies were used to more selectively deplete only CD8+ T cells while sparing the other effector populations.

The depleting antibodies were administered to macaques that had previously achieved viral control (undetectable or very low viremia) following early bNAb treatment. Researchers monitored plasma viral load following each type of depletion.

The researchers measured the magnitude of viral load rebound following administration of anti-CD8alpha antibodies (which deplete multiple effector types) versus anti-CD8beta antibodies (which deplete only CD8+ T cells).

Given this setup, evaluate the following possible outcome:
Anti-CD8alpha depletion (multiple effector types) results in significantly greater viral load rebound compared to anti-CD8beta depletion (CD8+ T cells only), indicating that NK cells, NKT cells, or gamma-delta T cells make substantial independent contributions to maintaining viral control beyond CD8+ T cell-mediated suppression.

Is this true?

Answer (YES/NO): YES